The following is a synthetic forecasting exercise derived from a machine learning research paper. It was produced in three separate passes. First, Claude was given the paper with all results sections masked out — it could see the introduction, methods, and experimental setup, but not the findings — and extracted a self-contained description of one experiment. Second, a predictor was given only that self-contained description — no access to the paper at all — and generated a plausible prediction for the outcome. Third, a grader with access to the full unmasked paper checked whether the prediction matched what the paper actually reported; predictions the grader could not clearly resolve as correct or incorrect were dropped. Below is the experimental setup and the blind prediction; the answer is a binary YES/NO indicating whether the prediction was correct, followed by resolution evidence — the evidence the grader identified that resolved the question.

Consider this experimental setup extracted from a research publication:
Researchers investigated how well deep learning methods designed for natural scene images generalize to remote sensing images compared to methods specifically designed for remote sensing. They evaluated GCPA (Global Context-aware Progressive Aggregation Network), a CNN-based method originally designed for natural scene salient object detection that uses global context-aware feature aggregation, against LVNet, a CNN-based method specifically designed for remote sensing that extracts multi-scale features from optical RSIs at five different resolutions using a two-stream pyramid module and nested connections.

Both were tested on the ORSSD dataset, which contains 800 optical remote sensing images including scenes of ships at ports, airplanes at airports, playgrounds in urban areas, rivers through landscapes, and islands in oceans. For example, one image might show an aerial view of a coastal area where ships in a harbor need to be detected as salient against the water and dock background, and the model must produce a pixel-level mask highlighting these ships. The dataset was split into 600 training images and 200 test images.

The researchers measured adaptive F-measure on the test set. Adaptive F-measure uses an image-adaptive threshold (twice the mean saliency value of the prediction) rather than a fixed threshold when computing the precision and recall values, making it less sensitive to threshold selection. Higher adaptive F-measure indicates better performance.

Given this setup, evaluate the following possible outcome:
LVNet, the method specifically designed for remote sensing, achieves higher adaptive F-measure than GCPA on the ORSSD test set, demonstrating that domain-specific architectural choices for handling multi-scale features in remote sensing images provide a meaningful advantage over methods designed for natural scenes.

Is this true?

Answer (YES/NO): NO